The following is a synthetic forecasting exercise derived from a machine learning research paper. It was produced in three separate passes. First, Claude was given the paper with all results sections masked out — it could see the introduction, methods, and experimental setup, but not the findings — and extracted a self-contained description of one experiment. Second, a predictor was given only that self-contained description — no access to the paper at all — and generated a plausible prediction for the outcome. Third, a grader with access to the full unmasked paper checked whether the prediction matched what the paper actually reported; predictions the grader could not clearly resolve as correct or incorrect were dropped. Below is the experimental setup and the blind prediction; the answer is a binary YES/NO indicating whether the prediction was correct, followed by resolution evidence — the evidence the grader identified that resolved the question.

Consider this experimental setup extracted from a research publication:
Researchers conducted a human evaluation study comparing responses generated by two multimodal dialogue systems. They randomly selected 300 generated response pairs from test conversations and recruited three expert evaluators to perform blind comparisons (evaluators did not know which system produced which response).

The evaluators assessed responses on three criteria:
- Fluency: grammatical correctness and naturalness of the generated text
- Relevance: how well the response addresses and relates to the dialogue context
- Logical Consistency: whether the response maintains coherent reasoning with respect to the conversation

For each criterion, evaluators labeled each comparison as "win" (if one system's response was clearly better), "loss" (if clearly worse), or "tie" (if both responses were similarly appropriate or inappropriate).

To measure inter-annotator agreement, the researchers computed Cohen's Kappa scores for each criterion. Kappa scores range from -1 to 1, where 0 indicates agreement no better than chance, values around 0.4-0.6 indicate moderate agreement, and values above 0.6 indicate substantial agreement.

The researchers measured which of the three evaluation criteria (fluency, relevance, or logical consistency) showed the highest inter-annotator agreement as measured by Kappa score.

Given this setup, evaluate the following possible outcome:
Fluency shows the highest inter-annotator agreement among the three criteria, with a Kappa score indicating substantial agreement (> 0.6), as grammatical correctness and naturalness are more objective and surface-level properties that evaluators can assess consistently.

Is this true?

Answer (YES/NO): NO